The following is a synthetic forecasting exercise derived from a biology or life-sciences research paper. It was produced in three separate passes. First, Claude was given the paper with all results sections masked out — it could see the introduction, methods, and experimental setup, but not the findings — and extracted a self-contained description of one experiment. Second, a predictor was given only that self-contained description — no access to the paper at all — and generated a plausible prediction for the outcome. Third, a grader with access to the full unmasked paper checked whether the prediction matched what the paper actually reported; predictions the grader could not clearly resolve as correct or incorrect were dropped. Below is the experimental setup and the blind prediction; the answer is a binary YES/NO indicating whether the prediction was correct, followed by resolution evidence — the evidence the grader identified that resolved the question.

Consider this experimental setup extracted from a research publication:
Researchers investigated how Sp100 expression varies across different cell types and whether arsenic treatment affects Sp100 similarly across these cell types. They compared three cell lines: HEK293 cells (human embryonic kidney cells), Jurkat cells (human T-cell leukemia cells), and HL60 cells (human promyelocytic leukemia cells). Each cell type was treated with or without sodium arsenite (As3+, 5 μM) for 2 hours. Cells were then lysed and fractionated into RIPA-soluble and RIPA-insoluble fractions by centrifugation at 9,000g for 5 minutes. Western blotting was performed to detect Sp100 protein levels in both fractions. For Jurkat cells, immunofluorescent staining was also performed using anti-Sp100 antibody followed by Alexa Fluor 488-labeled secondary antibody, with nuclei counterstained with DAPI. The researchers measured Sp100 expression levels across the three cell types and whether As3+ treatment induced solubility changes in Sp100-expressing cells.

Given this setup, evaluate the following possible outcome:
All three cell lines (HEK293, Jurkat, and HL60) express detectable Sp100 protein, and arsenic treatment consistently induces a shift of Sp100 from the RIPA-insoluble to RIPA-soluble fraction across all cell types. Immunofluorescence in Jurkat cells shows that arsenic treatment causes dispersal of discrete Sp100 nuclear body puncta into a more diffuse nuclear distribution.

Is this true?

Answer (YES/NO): NO